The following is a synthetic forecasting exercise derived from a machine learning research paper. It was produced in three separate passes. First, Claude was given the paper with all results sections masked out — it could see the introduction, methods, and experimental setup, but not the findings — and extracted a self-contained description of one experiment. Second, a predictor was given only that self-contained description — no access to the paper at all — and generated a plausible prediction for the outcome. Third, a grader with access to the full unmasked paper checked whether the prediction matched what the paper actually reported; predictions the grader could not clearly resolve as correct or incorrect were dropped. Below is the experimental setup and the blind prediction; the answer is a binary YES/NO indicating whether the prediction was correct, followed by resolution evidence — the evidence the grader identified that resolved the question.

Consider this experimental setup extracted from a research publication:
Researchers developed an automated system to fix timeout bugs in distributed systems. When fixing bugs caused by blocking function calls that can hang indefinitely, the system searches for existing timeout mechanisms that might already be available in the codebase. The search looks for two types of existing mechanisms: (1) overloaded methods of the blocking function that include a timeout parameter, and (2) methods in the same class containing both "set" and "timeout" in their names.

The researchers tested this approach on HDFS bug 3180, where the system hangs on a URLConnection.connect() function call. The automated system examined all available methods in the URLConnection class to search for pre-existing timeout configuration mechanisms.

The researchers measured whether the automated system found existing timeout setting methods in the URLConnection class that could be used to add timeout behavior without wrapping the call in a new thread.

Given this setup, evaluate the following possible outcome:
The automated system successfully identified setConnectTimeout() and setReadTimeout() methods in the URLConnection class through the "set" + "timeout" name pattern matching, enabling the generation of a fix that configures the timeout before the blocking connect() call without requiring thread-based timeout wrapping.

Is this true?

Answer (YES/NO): YES